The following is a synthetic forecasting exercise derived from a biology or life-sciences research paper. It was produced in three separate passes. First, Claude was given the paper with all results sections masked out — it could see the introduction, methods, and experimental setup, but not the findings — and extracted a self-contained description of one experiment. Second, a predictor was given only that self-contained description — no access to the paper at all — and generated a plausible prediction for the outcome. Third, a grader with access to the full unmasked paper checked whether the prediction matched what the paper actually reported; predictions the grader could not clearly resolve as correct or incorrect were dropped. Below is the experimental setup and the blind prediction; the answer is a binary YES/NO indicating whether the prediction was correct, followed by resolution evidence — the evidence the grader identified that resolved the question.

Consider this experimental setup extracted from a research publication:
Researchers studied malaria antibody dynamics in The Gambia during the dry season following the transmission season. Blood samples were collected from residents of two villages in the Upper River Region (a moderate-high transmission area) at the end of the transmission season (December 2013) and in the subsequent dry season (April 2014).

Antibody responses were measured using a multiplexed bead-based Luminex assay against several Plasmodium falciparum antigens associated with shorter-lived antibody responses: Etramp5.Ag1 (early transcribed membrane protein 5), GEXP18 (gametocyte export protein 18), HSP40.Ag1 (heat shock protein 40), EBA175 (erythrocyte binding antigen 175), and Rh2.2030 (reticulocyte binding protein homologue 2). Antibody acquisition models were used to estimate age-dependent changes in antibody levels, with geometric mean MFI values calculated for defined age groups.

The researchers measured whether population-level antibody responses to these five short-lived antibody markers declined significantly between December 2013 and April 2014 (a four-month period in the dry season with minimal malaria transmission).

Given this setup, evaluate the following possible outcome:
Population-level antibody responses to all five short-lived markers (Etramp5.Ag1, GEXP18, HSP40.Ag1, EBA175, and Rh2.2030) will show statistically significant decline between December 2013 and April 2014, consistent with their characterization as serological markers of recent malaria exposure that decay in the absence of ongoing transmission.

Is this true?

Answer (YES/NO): NO